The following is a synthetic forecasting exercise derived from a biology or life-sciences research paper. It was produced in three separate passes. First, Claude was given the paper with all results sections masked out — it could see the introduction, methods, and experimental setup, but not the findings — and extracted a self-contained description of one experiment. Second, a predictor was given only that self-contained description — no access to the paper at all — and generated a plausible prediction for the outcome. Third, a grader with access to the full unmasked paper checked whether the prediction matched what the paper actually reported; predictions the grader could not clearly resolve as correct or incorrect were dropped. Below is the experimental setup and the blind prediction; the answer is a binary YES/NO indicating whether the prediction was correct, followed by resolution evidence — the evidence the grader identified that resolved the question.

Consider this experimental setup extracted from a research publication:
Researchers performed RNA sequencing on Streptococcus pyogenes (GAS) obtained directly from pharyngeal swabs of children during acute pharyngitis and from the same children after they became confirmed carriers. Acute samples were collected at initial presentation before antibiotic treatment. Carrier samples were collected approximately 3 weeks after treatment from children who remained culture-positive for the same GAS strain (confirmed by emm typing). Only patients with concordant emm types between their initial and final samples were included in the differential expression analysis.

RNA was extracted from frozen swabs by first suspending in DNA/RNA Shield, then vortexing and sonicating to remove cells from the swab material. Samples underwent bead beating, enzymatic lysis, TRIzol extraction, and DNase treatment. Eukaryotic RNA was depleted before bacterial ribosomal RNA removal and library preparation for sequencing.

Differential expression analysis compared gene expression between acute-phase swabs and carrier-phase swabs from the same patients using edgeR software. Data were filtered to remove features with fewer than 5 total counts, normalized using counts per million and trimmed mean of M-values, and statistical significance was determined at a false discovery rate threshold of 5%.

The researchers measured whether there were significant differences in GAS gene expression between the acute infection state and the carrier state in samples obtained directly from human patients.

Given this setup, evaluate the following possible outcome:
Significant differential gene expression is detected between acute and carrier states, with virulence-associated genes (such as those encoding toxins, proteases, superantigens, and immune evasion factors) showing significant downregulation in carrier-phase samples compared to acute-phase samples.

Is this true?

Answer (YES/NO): NO